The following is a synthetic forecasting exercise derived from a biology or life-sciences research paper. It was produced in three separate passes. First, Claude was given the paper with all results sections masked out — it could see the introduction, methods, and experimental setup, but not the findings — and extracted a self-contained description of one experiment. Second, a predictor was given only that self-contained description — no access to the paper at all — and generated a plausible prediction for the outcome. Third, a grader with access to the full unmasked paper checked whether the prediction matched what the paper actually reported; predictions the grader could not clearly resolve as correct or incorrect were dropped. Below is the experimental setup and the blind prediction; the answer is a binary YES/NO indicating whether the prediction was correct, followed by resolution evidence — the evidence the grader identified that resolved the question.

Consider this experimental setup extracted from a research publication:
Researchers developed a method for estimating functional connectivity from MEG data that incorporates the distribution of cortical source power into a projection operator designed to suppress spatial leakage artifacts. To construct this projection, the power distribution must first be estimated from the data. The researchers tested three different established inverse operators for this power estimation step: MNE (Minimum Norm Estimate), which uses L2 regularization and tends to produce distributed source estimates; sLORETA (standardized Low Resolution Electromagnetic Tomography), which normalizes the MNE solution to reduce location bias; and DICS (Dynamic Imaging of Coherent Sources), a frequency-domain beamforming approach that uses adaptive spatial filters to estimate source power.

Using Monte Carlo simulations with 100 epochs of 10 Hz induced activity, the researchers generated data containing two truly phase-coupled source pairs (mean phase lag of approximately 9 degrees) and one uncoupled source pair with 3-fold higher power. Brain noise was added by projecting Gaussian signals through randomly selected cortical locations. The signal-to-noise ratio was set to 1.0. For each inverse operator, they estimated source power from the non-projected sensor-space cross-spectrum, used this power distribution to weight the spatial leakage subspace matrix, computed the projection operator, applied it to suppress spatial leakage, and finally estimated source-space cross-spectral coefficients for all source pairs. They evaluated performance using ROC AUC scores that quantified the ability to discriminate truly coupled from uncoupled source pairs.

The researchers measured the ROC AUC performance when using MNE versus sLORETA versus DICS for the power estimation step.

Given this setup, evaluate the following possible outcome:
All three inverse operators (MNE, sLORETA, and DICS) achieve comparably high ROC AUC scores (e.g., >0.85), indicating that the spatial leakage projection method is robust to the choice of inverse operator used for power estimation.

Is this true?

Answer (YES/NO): YES